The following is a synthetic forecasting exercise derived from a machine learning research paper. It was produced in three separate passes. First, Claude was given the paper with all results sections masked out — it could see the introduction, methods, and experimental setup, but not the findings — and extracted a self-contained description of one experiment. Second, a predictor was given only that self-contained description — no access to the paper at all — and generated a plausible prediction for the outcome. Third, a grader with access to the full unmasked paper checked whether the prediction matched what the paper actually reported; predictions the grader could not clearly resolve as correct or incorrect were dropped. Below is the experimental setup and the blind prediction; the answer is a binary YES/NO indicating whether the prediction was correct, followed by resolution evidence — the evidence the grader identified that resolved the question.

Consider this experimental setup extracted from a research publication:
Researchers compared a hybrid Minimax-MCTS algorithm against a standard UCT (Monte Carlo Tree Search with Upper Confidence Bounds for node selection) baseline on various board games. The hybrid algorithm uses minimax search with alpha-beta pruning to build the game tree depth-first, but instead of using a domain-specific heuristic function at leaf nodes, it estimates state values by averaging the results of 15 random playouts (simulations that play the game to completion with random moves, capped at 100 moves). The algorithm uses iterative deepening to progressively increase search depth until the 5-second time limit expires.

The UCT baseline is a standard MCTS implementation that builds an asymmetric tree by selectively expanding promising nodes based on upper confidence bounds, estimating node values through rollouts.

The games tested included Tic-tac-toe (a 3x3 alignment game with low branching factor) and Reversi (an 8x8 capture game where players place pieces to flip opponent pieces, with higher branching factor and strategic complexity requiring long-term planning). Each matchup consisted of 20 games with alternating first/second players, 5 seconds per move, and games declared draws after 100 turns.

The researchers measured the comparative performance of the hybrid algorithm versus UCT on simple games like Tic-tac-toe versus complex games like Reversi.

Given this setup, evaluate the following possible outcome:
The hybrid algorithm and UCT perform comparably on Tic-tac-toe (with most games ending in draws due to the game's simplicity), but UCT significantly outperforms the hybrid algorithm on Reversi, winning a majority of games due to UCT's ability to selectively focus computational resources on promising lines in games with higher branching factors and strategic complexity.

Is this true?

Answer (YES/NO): NO